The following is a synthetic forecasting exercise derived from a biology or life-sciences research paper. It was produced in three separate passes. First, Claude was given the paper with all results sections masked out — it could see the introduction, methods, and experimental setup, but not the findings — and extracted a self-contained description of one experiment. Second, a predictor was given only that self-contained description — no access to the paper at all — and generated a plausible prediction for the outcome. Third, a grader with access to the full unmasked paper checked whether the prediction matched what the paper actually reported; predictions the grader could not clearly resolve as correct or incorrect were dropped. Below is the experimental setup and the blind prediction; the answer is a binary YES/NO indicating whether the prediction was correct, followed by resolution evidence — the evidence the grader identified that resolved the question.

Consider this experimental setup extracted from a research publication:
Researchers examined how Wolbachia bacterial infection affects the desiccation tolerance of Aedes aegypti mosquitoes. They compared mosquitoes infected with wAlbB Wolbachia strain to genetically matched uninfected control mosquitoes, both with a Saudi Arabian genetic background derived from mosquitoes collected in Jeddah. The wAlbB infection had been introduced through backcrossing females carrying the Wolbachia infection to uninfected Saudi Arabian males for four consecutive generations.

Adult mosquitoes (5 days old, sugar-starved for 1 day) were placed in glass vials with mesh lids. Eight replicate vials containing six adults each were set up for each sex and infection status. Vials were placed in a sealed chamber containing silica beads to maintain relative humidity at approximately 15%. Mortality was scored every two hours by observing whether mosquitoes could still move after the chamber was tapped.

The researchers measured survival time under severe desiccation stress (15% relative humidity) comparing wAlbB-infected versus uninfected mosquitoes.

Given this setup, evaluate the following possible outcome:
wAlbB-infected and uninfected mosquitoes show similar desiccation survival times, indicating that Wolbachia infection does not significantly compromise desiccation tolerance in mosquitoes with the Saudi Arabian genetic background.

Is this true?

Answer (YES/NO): YES